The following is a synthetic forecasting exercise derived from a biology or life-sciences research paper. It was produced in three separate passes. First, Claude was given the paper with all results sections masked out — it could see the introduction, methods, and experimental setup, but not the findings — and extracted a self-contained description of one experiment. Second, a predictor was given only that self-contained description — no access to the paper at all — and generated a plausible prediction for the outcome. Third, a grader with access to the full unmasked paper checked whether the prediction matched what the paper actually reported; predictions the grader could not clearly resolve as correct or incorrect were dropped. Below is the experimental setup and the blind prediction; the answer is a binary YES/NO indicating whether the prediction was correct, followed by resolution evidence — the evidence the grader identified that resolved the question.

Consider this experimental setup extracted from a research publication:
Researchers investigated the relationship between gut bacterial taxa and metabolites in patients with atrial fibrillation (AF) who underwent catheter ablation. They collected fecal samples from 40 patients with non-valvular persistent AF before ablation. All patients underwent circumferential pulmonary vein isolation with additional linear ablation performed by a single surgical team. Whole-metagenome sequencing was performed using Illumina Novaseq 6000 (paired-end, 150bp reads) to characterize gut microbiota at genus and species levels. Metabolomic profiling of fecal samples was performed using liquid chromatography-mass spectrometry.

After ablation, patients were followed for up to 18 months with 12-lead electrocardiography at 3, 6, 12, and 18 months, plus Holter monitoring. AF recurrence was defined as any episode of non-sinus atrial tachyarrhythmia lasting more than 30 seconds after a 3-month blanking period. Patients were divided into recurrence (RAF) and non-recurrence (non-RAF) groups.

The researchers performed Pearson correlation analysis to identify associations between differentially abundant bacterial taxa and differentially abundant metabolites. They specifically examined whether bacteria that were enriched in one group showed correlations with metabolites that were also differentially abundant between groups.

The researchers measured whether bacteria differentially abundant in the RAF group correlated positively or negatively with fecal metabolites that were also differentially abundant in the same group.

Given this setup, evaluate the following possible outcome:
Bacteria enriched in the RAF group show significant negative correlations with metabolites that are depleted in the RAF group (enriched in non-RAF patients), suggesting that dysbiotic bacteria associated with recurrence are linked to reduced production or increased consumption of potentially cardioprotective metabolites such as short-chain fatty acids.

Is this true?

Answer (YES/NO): YES